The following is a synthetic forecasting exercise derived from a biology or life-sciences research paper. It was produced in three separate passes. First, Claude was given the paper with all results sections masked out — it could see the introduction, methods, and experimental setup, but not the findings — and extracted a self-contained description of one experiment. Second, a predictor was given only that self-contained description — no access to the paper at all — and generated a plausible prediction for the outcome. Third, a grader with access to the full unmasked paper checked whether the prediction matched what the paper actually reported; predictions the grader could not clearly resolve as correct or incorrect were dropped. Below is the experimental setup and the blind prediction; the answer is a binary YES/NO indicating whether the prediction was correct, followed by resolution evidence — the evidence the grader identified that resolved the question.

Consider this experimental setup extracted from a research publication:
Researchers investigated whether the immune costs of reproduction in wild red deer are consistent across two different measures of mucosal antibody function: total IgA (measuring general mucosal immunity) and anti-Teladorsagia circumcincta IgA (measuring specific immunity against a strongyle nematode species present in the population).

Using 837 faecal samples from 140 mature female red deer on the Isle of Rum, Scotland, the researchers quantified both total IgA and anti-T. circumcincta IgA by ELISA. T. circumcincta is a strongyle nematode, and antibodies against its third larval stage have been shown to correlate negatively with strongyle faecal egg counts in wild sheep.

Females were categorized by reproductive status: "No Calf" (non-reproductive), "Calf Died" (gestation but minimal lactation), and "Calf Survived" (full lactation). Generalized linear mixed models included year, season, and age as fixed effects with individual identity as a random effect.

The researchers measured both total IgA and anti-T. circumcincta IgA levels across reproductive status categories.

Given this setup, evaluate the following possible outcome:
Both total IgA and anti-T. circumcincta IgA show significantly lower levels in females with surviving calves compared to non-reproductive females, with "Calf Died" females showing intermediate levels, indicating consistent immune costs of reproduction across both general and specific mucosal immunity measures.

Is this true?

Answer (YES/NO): NO